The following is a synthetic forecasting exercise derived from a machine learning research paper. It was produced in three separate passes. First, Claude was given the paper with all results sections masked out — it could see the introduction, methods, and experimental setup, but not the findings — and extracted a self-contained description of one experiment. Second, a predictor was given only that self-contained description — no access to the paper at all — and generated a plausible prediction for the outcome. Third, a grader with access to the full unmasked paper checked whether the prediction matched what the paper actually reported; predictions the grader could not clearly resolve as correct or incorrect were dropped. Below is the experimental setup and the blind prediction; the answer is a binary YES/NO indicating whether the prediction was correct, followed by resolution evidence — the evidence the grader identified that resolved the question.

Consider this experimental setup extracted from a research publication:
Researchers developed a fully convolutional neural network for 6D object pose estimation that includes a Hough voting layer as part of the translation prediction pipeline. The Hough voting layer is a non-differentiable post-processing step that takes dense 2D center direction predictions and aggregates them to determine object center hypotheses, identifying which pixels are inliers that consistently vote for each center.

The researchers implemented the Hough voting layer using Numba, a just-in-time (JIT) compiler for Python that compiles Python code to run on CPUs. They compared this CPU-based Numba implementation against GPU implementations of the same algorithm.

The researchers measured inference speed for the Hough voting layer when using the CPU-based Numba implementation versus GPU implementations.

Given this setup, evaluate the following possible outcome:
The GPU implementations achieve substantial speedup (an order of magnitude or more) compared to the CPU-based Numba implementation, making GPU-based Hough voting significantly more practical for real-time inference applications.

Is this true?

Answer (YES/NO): NO